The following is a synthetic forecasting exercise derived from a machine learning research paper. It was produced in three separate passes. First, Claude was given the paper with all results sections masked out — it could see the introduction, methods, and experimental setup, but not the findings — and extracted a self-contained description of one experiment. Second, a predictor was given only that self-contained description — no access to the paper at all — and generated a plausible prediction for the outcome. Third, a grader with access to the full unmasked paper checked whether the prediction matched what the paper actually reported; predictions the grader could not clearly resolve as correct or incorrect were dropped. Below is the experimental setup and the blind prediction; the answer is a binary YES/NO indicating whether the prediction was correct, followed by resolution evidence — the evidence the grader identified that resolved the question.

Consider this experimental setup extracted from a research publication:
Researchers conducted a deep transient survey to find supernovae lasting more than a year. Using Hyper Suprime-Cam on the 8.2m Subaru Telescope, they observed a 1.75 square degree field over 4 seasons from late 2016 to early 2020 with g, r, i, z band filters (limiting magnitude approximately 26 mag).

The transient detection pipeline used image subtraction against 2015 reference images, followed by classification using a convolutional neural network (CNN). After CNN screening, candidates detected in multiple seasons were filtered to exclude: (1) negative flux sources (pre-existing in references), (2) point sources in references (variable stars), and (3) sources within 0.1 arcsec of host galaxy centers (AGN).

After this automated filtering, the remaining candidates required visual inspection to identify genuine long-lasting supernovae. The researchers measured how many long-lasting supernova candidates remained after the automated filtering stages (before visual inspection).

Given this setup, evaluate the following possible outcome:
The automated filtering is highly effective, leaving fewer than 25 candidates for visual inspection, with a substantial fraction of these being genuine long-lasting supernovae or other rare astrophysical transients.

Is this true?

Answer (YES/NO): NO